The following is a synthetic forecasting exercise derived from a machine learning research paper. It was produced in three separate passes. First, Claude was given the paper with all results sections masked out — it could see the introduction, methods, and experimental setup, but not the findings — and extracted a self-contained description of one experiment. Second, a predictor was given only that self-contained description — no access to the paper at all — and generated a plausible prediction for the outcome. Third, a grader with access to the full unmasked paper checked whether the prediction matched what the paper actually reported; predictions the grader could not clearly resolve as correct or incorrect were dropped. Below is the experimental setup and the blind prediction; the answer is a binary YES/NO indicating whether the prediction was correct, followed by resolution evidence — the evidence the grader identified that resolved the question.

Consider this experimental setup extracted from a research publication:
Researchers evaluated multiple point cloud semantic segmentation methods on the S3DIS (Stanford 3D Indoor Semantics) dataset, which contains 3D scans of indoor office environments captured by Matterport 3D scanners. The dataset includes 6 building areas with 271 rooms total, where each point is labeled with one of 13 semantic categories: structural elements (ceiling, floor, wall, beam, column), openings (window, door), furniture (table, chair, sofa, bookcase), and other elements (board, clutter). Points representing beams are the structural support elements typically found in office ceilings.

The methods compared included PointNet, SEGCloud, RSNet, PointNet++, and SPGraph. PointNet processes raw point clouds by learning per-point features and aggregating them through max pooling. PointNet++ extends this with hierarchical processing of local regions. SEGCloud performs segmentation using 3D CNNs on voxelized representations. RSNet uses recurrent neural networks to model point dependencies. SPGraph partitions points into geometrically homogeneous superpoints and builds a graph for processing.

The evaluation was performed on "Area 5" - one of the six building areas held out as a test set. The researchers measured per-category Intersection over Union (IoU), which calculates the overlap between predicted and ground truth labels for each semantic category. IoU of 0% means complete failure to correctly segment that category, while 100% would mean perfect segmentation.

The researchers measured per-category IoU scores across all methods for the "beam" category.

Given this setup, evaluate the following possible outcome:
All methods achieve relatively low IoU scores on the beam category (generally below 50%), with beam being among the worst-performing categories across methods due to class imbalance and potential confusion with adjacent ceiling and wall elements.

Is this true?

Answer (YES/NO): YES